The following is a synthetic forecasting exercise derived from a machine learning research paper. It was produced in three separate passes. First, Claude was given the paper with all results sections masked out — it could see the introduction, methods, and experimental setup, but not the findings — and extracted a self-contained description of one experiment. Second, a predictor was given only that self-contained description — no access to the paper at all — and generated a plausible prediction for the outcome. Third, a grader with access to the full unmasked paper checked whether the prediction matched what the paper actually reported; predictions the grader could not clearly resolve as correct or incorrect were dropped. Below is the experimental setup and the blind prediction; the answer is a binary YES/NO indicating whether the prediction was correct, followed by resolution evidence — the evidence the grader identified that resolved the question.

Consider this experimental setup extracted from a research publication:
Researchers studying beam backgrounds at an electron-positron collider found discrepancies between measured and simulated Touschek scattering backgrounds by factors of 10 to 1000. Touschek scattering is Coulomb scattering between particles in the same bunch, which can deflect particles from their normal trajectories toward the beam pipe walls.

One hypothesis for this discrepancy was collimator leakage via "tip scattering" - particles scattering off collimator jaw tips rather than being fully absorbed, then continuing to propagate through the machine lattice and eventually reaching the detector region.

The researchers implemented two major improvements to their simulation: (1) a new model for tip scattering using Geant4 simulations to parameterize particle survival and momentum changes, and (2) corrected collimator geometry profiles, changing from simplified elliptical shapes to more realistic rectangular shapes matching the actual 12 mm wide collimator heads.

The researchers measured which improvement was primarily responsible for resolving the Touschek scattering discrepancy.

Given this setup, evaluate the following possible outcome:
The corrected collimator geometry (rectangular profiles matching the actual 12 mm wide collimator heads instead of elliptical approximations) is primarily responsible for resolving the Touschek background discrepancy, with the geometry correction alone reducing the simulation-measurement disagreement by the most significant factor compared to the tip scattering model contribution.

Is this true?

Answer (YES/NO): YES